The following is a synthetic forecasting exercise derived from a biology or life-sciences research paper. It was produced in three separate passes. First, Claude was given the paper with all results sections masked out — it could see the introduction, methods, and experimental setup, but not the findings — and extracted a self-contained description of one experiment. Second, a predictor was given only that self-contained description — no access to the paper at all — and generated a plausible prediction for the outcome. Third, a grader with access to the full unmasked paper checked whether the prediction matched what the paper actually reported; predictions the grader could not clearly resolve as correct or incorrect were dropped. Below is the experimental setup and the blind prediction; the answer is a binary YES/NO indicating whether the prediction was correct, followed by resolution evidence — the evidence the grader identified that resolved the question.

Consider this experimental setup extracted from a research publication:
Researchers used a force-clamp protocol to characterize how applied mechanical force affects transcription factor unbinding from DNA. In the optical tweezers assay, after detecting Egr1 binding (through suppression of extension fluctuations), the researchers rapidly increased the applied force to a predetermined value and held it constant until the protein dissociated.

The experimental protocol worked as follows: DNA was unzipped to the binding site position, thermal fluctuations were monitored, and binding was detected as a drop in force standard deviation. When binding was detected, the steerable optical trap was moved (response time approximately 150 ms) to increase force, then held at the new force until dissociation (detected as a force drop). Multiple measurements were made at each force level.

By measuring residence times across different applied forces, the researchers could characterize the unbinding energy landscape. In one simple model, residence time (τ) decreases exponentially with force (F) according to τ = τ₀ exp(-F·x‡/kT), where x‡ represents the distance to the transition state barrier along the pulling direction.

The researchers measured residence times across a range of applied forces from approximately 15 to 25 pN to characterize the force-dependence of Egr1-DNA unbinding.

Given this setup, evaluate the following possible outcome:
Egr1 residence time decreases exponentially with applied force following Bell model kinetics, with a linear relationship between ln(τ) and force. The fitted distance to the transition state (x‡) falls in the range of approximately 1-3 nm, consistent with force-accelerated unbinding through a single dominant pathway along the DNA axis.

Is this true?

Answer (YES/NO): NO